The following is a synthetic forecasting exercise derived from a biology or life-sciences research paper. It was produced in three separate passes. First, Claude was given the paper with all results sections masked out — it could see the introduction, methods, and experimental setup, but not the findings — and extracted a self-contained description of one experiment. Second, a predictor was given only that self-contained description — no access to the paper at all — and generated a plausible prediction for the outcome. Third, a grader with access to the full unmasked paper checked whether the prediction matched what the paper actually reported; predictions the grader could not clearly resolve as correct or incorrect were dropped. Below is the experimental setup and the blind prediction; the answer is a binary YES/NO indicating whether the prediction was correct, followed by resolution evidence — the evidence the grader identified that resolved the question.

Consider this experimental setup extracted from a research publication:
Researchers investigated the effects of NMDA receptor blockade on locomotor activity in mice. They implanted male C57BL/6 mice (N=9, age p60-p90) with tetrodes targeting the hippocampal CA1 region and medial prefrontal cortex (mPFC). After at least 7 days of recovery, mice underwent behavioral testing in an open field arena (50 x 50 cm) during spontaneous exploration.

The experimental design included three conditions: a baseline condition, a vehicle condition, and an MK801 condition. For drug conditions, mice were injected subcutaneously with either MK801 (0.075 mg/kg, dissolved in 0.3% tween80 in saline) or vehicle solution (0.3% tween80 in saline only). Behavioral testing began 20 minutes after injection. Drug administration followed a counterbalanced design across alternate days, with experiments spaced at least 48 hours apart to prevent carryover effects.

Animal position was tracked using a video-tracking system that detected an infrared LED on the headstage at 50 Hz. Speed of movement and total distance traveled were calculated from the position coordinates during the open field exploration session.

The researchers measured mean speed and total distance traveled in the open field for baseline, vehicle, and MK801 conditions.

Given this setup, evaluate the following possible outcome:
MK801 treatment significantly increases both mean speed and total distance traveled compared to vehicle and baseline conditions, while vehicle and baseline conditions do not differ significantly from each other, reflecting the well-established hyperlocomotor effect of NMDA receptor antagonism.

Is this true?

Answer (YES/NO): NO